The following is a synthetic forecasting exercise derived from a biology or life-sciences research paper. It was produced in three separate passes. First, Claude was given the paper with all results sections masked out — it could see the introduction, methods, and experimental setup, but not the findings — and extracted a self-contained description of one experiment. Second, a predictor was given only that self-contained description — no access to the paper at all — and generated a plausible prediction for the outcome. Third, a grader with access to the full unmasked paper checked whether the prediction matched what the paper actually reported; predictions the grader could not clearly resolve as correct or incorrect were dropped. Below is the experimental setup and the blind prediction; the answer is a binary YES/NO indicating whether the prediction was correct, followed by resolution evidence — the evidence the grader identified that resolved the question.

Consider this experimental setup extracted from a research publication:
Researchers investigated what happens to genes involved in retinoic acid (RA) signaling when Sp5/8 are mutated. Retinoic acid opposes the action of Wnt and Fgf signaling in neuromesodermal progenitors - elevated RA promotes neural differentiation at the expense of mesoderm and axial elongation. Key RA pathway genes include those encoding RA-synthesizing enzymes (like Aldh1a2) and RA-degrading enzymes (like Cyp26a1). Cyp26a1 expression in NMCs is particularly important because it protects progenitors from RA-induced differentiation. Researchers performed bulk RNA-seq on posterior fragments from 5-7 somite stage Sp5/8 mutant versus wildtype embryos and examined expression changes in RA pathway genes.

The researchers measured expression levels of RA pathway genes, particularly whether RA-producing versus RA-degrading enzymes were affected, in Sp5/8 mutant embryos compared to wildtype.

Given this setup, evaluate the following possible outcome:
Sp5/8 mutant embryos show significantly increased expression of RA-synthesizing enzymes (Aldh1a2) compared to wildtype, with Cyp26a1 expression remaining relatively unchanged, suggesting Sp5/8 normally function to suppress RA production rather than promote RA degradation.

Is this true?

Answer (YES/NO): NO